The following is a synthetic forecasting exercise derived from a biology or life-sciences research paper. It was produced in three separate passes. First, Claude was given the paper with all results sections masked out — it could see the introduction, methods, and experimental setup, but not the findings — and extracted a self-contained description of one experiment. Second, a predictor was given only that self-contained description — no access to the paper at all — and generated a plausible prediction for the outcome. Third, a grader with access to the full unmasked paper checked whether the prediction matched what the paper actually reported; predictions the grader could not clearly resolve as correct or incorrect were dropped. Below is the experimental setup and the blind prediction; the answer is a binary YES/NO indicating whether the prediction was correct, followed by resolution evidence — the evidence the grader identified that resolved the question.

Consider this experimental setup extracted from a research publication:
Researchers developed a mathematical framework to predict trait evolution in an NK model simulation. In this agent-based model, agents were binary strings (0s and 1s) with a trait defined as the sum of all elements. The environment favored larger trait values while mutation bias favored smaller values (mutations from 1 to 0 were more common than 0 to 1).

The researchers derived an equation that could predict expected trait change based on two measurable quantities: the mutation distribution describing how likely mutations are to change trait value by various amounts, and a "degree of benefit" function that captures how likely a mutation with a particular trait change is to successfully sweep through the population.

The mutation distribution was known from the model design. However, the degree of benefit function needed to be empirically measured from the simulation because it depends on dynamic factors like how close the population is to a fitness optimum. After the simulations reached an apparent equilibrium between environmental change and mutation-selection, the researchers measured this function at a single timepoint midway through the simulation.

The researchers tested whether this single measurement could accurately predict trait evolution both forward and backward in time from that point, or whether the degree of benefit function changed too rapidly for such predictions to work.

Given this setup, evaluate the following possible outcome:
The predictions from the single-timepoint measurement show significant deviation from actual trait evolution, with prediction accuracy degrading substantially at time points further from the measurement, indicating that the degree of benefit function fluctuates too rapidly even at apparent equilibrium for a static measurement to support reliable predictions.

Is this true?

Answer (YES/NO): NO